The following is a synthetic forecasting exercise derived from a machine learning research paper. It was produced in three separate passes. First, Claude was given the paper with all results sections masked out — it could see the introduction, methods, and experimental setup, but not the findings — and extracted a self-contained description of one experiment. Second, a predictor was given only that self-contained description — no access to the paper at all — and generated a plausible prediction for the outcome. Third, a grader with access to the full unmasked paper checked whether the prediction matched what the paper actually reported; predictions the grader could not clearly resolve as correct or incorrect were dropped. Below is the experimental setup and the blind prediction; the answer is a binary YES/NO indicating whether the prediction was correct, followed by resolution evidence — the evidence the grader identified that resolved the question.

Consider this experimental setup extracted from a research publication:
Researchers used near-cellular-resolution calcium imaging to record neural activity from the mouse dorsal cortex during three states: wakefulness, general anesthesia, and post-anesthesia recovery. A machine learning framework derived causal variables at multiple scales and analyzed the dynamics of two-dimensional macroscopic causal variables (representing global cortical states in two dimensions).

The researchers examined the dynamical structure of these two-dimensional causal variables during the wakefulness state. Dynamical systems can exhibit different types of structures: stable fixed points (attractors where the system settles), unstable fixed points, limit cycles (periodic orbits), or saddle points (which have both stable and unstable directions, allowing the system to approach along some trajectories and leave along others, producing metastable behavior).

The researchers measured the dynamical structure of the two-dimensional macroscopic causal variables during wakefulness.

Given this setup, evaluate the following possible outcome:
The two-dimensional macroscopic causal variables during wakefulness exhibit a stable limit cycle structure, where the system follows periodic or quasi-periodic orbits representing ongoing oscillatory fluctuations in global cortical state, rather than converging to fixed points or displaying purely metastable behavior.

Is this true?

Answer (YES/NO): NO